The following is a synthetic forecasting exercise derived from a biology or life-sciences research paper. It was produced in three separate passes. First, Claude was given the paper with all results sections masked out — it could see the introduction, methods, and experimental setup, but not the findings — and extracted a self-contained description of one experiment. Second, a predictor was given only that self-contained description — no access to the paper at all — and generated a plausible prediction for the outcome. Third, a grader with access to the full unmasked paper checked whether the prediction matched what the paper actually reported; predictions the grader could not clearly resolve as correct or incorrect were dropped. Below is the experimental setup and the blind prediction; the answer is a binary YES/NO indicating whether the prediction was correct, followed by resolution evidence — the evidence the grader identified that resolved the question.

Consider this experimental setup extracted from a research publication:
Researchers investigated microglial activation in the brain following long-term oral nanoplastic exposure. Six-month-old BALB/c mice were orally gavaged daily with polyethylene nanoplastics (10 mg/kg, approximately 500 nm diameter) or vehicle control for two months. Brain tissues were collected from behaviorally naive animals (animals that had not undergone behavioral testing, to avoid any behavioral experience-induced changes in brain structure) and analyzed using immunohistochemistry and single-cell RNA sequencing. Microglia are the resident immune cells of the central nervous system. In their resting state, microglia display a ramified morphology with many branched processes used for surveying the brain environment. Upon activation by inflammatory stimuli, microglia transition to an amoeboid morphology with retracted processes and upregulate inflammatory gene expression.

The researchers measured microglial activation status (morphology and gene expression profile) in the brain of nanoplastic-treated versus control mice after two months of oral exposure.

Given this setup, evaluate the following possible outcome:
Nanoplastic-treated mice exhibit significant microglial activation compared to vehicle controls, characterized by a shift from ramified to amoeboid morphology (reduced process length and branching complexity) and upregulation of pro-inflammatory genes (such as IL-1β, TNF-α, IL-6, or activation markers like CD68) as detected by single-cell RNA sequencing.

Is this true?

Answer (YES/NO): NO